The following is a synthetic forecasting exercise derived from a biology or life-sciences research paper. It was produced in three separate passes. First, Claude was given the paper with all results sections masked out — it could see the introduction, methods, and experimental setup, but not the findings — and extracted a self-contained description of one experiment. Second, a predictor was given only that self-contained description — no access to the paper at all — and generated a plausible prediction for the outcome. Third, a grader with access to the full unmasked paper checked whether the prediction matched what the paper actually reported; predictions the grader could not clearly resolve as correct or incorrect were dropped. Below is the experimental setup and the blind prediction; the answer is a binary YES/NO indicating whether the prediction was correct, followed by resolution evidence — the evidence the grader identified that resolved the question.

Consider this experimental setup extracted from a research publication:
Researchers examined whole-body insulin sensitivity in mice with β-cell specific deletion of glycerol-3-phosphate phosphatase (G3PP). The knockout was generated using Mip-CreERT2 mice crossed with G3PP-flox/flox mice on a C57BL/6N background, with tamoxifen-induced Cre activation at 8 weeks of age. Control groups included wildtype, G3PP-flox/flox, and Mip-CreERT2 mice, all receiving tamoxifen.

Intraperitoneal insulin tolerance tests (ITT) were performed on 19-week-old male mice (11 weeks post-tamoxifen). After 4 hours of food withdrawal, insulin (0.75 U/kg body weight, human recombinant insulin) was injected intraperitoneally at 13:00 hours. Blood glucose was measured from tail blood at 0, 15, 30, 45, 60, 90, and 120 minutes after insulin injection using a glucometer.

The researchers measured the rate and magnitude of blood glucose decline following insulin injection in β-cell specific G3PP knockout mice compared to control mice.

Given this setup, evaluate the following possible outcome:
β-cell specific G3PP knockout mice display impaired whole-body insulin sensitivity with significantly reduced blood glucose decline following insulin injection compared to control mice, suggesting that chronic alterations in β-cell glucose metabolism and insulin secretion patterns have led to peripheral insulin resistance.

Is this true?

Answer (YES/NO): NO